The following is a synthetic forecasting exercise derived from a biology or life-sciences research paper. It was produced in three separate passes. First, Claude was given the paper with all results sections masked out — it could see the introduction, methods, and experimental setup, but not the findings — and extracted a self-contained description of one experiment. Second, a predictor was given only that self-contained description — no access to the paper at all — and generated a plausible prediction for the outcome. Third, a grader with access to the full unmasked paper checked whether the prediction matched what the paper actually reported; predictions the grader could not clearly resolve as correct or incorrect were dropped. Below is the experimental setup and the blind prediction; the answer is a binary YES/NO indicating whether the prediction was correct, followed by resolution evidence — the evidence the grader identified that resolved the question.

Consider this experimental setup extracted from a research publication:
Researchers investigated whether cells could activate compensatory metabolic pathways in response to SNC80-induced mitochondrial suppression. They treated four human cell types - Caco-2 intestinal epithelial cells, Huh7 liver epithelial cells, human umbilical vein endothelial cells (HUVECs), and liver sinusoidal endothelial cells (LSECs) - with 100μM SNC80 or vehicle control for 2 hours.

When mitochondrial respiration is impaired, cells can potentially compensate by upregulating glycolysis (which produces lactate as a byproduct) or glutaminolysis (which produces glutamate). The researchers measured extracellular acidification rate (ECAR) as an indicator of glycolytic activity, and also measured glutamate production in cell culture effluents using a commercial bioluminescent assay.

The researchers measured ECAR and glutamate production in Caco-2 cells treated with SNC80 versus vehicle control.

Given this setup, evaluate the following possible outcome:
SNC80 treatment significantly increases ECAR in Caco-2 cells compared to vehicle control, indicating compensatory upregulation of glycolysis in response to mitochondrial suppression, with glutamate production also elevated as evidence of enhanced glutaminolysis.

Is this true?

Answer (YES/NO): NO